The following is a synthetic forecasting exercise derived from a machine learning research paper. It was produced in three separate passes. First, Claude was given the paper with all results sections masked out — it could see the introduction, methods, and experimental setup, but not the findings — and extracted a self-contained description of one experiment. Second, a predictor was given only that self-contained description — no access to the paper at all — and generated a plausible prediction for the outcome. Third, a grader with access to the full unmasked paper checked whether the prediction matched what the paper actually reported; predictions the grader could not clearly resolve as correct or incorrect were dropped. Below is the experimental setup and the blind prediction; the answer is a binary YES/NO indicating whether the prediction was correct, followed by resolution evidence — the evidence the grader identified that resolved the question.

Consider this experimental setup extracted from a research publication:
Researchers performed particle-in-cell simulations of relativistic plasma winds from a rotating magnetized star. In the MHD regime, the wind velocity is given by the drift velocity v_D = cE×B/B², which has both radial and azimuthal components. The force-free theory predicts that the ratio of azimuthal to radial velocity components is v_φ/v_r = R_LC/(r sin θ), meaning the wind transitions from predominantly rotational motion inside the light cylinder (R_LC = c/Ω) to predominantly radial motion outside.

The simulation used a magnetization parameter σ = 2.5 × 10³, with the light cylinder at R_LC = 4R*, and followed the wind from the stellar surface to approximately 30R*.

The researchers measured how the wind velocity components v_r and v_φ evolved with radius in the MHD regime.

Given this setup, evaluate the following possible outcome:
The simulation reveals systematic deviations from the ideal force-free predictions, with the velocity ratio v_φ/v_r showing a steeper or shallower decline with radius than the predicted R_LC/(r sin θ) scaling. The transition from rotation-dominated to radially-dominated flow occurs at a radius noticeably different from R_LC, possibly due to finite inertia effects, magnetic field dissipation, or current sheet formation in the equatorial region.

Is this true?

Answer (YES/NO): NO